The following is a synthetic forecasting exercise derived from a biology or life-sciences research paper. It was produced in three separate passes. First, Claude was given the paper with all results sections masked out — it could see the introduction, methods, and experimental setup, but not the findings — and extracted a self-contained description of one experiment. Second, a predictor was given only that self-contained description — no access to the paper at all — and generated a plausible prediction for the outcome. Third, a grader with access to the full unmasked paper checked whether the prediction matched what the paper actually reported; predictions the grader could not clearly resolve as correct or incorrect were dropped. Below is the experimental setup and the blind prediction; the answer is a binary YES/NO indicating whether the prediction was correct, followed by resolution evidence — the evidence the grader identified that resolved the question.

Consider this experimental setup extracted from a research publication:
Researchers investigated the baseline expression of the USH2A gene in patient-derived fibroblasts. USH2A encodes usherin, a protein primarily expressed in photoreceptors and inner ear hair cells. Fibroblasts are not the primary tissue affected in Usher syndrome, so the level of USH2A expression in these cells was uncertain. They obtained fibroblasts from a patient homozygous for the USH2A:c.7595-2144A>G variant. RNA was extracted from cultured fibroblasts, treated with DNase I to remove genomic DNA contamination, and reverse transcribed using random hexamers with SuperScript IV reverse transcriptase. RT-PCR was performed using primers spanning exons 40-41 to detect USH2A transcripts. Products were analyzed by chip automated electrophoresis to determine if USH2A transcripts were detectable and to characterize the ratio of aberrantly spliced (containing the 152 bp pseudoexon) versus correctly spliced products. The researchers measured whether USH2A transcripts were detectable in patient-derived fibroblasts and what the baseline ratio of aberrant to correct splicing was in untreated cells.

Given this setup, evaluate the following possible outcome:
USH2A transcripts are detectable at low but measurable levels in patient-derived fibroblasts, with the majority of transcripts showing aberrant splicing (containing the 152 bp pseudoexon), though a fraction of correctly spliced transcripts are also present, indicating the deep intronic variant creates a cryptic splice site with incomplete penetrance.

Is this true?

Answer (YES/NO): NO